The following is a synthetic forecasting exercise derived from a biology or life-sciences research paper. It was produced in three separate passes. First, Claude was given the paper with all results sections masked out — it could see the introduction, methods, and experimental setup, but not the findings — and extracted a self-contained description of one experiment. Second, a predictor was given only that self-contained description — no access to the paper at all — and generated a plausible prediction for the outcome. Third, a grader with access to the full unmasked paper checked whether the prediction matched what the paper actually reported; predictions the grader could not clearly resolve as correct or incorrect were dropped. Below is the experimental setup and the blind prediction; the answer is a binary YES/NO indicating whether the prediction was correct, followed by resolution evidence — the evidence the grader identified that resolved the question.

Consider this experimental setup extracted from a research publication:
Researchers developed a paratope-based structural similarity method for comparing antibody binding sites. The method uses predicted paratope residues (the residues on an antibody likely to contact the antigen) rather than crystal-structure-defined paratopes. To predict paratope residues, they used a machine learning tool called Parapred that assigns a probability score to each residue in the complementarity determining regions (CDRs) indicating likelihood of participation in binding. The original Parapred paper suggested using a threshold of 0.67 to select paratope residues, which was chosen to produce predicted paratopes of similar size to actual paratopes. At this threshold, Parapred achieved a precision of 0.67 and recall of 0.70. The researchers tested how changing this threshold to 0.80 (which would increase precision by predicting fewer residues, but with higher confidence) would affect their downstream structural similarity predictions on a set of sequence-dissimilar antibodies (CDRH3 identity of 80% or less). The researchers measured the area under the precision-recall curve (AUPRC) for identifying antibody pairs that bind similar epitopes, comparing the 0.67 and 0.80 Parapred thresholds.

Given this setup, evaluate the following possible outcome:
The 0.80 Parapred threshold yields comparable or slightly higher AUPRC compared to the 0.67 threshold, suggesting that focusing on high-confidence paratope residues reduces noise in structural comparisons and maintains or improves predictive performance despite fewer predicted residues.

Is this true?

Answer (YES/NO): NO